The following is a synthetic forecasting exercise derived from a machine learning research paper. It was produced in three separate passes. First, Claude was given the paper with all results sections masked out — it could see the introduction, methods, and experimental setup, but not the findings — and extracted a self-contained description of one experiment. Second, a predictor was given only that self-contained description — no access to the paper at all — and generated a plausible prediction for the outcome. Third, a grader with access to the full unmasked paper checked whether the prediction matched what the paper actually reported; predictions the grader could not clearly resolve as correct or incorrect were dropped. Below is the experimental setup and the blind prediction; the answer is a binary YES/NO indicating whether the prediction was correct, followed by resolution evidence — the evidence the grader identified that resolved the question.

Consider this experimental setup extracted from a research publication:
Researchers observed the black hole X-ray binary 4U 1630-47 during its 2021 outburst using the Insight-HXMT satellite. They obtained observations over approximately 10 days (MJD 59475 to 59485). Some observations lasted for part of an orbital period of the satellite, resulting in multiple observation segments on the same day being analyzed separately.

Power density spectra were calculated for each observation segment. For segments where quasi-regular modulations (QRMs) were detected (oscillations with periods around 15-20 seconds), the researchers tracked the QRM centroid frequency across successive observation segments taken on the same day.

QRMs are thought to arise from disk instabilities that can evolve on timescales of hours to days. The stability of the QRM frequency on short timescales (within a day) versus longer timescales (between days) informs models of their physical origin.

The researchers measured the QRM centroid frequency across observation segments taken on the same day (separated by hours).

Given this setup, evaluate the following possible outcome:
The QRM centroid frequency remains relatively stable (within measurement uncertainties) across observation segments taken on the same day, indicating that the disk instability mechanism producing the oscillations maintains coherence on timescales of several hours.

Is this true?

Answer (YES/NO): YES